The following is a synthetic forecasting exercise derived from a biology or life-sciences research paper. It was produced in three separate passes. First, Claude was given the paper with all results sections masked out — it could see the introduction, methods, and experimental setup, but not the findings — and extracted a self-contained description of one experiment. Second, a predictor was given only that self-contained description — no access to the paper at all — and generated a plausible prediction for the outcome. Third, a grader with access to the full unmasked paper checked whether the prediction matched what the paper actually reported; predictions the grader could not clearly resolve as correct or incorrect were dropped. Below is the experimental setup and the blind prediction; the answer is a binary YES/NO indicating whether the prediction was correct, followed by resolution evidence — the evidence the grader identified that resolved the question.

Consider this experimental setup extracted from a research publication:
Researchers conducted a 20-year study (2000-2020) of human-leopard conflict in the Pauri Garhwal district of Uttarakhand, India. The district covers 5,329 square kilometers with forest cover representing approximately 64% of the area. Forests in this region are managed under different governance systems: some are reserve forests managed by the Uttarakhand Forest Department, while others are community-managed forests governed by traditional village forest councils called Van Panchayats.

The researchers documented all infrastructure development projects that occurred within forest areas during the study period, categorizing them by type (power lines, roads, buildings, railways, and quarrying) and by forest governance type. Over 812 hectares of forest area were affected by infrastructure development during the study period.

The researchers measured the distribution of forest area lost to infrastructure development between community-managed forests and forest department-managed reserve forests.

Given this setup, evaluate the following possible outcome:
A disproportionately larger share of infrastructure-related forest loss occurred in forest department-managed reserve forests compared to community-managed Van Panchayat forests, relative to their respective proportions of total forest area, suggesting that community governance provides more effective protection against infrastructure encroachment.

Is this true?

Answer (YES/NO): NO